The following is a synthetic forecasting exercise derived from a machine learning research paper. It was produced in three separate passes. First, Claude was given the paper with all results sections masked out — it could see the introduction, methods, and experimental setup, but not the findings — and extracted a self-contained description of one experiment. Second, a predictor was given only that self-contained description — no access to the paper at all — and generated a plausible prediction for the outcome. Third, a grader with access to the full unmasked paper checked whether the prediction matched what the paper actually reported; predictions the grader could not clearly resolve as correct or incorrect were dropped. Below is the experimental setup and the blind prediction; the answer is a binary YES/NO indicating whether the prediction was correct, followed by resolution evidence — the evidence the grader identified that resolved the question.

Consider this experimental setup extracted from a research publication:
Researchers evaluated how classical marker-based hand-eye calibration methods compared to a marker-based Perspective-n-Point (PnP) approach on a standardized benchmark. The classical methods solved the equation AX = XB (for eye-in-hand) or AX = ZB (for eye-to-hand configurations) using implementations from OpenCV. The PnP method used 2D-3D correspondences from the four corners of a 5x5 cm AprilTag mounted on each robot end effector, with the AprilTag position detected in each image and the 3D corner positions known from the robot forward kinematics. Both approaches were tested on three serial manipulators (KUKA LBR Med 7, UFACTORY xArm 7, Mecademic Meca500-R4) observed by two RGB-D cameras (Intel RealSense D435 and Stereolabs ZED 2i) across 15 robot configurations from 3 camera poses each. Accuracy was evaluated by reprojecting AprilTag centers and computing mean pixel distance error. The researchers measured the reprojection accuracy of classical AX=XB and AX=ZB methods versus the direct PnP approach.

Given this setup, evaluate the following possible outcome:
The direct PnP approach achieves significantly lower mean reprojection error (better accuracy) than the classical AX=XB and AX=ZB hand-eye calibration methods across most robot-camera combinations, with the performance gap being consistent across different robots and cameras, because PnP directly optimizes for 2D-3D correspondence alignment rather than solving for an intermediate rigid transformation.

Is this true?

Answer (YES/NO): NO